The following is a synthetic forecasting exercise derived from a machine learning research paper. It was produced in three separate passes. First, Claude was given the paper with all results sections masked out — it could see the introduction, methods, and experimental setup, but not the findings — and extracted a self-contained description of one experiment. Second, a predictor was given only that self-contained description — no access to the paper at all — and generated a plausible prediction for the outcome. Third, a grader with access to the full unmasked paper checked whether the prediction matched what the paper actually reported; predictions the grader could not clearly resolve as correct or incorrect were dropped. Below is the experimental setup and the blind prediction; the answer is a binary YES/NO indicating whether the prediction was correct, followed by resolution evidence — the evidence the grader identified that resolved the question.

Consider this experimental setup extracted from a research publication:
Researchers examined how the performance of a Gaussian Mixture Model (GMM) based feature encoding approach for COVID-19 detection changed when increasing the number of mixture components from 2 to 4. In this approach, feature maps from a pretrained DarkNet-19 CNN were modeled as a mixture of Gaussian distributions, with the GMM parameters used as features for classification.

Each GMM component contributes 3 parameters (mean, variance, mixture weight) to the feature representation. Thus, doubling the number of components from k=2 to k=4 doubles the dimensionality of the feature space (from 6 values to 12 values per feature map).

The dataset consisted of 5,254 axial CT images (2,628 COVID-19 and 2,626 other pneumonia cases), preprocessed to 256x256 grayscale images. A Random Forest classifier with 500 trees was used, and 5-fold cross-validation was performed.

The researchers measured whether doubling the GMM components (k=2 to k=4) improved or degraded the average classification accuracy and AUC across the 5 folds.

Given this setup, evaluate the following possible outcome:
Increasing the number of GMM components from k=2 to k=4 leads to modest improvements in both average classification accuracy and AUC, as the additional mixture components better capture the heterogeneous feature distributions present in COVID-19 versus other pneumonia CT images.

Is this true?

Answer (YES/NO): NO